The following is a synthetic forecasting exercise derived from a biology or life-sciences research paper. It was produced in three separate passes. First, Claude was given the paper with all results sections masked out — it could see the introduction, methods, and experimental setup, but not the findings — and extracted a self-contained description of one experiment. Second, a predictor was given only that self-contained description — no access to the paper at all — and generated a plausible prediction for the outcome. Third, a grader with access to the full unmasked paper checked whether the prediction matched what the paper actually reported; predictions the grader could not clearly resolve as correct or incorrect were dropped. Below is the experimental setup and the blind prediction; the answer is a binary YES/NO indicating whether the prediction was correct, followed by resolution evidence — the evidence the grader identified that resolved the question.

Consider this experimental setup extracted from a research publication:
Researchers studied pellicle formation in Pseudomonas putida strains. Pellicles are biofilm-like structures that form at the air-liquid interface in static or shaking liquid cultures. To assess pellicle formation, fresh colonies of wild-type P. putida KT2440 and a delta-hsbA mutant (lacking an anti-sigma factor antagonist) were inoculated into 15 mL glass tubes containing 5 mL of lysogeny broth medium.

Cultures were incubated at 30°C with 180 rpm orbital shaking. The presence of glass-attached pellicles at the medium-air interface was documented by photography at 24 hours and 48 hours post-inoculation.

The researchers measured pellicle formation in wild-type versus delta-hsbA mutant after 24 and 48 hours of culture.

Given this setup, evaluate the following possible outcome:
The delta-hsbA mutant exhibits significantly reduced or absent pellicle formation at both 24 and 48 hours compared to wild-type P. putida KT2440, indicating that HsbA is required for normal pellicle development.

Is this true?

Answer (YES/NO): NO